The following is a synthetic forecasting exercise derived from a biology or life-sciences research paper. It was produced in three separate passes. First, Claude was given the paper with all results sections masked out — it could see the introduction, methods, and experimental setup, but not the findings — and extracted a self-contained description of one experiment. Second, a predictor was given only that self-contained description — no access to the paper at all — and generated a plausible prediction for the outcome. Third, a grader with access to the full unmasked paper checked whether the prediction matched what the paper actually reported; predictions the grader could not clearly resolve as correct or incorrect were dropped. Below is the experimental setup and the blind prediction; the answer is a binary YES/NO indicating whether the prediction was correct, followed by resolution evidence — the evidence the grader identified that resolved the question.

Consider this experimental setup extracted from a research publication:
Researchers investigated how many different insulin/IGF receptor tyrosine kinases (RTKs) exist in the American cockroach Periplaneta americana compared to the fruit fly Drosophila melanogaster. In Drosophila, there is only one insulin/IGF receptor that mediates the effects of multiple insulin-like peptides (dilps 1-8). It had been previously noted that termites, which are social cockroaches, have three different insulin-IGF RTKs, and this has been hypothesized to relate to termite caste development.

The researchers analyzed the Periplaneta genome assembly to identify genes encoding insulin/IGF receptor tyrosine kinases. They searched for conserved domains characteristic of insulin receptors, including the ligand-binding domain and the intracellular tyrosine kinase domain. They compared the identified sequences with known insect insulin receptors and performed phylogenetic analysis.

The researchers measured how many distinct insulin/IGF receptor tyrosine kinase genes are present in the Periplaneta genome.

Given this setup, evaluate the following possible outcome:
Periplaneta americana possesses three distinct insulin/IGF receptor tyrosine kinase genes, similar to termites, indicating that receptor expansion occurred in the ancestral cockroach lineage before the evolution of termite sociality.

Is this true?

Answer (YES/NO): NO